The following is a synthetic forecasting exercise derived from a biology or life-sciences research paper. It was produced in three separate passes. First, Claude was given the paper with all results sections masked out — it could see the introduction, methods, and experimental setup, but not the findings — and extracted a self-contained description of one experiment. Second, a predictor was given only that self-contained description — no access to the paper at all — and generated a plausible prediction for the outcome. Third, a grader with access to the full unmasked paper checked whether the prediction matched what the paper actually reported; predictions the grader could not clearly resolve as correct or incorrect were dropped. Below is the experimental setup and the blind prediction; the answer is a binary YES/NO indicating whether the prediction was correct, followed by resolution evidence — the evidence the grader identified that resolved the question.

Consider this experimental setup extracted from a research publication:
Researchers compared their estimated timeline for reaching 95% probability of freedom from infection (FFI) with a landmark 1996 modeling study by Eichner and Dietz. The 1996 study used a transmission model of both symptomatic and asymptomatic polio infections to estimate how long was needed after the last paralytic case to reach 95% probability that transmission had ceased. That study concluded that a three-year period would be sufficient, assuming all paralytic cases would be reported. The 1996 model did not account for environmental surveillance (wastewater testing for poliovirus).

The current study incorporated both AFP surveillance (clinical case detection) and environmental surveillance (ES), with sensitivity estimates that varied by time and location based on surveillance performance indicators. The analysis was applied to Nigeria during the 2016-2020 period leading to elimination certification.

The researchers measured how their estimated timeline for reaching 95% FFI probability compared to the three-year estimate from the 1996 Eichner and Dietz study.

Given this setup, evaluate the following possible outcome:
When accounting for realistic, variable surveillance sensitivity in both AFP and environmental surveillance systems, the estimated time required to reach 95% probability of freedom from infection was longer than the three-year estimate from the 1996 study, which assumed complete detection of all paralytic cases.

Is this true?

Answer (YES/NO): NO